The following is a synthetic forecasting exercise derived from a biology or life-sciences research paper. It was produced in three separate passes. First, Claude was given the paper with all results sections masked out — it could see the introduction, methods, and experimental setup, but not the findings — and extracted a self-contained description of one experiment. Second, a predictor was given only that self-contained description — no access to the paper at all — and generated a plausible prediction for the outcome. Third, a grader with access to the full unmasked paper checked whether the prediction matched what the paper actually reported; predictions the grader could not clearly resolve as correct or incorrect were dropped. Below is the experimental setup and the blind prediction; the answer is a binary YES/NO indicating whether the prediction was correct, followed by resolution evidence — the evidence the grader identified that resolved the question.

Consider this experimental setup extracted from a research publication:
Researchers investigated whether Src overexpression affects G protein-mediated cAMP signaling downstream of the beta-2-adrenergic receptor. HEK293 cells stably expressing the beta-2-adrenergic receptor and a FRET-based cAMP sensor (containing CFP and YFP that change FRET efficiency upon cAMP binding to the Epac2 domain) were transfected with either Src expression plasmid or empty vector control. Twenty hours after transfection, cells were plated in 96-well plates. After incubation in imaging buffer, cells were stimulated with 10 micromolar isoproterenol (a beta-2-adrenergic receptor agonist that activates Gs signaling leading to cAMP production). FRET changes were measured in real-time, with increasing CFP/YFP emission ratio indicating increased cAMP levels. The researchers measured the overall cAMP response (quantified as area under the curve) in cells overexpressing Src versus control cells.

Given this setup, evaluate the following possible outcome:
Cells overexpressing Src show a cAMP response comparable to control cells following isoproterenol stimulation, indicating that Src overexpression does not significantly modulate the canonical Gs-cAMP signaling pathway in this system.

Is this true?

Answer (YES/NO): NO